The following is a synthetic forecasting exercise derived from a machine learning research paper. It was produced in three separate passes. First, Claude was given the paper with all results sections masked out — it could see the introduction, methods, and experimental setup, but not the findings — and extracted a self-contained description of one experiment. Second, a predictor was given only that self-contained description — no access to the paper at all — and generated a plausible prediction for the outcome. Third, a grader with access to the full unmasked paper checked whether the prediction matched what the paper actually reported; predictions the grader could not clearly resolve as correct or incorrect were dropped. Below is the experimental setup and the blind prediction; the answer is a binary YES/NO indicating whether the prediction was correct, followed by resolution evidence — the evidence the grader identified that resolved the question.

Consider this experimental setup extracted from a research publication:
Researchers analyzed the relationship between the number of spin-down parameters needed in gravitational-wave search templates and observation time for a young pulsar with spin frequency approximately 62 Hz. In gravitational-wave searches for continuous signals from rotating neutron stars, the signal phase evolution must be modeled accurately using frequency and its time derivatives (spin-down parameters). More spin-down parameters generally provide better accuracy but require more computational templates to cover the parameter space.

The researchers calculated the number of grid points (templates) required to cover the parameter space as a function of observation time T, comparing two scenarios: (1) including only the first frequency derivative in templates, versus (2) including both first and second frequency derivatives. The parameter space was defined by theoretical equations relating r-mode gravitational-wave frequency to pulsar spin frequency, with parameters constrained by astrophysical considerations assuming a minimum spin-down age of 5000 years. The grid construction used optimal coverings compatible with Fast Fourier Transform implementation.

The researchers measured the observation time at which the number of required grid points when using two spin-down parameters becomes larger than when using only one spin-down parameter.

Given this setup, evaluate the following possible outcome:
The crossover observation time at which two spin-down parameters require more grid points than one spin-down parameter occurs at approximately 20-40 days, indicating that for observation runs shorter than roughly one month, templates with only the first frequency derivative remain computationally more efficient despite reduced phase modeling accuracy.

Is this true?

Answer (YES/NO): NO